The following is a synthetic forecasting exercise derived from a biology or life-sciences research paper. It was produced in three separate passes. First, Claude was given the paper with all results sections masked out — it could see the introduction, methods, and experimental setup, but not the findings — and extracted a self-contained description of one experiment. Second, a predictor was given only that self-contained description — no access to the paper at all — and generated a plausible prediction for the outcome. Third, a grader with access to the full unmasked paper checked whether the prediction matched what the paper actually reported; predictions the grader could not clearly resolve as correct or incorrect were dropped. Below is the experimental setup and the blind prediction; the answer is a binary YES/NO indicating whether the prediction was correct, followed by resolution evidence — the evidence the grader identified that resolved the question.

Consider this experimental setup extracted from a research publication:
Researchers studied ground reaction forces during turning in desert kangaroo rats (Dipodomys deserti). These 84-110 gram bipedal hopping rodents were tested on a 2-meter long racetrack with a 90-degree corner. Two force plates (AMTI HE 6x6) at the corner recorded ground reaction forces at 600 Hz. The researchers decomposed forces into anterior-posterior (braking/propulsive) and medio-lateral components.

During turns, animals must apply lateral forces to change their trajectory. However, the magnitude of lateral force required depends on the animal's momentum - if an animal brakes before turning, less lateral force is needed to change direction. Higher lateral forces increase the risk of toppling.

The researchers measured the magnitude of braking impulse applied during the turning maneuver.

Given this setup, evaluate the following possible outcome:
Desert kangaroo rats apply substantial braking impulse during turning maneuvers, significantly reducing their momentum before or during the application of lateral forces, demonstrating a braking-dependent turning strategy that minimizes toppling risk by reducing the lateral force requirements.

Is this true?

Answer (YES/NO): YES